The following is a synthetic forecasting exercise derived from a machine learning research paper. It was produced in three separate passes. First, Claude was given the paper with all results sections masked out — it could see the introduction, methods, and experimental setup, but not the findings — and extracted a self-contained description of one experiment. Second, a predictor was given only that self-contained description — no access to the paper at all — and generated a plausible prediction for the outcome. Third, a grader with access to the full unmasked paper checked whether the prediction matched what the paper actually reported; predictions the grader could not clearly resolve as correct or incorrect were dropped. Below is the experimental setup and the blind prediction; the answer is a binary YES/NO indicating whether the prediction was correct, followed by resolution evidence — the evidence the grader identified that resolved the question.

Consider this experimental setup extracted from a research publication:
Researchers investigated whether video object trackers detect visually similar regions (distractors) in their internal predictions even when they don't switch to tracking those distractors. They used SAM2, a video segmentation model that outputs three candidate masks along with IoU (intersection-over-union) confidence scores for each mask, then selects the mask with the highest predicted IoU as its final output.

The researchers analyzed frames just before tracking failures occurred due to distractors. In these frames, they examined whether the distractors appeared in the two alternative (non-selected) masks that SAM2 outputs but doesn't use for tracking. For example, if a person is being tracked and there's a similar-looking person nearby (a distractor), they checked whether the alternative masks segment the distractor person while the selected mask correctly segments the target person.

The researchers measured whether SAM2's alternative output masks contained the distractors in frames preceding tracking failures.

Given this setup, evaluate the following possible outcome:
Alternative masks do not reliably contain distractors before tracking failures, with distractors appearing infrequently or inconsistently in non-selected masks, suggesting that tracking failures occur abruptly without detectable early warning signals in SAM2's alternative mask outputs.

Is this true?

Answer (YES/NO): NO